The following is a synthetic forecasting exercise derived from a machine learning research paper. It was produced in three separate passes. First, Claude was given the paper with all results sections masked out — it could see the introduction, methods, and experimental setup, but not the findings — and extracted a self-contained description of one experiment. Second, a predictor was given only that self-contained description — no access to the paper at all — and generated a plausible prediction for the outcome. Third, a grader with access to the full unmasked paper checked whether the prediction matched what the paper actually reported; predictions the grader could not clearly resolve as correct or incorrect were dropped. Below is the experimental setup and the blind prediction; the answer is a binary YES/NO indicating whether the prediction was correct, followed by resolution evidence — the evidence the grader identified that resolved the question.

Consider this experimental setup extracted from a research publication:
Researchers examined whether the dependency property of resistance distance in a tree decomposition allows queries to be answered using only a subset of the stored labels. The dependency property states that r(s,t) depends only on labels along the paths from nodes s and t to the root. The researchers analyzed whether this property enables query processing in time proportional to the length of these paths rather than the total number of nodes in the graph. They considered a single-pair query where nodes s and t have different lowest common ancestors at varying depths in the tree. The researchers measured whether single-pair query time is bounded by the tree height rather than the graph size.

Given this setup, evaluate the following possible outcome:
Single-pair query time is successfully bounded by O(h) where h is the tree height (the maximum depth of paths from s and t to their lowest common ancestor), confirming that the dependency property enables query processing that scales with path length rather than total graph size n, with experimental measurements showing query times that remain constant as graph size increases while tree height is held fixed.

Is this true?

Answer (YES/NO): NO